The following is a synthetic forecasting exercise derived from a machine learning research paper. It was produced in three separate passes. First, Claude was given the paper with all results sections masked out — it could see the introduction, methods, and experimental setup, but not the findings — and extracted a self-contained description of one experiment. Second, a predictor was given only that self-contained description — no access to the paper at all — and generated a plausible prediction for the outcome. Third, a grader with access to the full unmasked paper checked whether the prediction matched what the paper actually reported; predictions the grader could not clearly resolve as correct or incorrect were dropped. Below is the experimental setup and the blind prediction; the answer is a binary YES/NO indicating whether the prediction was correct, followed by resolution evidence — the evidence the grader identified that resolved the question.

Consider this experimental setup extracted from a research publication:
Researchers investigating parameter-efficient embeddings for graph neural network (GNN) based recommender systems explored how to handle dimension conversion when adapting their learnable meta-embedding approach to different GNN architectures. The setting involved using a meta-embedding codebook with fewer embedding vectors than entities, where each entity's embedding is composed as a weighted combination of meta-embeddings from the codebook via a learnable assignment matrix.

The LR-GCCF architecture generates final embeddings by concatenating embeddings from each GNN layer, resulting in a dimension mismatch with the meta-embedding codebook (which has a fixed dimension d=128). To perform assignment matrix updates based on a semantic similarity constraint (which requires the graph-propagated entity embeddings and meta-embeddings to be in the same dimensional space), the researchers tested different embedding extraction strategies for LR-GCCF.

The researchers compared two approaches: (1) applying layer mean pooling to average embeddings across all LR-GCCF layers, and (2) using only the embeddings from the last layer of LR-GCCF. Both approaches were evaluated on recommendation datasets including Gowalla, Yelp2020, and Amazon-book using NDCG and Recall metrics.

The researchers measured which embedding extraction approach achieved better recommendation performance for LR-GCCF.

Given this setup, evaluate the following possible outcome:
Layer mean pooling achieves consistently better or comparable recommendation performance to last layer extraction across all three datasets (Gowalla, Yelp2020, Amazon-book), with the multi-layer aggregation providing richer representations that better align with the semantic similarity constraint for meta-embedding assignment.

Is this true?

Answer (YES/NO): NO